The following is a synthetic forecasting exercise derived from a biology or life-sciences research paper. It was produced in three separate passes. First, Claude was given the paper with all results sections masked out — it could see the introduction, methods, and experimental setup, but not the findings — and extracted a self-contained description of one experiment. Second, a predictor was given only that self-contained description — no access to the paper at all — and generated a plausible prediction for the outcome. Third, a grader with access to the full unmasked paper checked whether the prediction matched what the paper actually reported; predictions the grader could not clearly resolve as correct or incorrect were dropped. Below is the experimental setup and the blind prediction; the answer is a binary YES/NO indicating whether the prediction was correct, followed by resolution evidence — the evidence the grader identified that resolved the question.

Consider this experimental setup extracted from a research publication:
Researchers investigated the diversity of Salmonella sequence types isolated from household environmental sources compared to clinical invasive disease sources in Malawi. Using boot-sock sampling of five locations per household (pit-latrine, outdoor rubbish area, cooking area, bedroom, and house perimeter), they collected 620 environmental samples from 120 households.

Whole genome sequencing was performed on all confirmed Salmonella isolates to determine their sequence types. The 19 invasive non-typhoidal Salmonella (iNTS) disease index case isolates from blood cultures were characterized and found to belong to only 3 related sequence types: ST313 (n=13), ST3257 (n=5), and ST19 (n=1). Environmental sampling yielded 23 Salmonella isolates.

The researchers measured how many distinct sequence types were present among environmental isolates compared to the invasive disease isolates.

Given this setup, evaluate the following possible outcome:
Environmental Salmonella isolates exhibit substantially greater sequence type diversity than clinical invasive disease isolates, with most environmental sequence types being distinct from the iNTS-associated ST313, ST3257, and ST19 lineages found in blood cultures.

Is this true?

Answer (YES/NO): YES